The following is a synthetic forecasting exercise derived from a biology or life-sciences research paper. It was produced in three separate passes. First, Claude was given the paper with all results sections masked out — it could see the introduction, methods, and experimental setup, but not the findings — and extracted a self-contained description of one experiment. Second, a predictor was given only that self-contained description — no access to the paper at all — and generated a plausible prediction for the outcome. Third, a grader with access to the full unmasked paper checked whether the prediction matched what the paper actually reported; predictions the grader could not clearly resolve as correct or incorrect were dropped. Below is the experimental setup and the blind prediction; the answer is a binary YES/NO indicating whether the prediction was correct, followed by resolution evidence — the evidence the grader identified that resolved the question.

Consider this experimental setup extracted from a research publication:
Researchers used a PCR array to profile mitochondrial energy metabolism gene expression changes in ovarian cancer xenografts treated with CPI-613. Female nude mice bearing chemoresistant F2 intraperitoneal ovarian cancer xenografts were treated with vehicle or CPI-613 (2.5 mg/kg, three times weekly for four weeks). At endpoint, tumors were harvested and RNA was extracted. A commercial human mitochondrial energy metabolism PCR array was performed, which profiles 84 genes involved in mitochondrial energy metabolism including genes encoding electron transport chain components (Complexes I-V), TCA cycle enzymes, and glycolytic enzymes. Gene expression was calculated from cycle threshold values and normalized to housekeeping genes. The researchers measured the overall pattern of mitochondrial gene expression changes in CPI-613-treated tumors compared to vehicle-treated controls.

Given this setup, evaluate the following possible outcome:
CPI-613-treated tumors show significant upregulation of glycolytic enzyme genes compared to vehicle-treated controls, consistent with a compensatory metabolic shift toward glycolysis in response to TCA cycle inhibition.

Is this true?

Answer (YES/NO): NO